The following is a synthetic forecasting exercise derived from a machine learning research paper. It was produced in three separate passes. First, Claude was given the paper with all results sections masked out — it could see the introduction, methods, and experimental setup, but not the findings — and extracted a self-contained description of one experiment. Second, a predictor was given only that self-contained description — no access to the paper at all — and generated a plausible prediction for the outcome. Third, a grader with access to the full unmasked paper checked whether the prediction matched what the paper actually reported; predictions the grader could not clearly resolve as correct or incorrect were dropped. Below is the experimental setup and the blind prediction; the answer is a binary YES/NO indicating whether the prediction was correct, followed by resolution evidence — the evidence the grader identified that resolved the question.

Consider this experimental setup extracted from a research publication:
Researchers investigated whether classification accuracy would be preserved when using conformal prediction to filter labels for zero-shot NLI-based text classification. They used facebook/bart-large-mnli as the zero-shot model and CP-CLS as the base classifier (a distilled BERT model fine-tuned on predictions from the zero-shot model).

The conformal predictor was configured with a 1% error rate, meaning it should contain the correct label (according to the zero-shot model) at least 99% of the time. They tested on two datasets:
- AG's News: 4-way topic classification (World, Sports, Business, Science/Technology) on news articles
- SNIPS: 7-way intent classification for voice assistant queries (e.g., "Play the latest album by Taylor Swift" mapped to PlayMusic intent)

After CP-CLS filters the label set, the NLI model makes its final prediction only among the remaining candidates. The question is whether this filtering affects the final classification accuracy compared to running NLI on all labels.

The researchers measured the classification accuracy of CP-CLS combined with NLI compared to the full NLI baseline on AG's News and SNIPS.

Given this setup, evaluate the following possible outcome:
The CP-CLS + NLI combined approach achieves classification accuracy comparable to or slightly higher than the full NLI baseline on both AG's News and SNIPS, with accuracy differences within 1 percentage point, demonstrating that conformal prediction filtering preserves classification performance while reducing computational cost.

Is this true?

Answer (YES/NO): YES